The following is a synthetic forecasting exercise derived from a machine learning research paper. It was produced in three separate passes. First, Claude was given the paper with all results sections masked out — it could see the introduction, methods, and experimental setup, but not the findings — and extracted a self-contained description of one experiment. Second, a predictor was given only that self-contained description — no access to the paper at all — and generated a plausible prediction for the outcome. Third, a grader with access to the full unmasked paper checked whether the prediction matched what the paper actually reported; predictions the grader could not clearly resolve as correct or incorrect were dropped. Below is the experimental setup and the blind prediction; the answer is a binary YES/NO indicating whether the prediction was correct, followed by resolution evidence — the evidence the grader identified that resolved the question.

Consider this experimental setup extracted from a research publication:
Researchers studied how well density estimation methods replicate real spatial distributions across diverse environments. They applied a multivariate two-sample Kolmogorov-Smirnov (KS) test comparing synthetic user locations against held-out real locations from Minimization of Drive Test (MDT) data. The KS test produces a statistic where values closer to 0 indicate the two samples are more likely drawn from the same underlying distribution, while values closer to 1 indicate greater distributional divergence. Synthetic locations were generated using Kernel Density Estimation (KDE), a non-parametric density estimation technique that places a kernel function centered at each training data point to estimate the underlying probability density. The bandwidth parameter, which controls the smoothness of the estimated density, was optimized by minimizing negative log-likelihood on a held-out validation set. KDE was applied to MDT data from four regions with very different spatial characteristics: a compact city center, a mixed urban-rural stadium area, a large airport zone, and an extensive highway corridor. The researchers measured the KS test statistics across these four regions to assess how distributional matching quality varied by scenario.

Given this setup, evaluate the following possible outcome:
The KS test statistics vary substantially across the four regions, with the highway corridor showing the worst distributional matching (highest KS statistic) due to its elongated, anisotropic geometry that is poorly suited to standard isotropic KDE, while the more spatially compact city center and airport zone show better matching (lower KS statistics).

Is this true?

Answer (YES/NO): NO